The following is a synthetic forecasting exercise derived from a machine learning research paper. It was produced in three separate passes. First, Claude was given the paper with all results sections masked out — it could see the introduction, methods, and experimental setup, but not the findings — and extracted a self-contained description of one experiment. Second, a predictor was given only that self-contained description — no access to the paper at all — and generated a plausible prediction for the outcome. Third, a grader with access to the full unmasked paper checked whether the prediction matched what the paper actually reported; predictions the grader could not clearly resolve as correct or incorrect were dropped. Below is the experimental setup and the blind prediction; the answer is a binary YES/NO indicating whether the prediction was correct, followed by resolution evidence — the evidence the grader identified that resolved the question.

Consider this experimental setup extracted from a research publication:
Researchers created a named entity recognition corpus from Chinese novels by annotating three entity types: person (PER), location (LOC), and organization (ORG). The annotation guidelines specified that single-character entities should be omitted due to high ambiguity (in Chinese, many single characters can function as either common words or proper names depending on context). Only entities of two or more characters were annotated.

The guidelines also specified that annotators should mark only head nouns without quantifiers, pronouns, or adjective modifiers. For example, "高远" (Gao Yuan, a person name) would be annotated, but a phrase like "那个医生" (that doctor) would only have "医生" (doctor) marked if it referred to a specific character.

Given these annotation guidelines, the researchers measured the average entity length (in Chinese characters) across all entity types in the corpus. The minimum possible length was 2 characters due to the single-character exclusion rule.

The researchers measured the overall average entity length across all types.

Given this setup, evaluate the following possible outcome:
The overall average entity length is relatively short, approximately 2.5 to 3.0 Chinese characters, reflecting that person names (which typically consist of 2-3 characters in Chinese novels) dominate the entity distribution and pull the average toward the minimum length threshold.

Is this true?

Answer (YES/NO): NO